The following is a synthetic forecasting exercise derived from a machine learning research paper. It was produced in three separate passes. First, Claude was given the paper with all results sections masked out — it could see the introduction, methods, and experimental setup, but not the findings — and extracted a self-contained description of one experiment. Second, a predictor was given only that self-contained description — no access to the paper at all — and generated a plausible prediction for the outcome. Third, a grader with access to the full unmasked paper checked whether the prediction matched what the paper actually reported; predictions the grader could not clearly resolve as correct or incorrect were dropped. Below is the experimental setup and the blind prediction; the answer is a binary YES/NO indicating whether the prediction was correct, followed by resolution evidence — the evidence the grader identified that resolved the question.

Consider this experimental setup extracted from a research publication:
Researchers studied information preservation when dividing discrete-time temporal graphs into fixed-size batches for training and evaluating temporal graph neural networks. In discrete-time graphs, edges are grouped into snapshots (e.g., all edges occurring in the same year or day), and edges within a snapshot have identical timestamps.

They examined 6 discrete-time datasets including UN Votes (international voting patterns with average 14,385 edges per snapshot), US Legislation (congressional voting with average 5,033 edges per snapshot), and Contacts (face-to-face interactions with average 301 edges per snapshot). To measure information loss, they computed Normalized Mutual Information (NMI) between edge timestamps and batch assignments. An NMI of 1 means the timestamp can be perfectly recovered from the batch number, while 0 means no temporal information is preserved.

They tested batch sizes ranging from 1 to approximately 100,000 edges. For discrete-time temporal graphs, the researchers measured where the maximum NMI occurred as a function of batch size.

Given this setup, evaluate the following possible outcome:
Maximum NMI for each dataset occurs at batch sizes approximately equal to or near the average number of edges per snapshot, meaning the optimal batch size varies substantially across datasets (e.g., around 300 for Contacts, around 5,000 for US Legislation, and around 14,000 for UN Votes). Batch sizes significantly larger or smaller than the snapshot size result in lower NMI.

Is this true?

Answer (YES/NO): YES